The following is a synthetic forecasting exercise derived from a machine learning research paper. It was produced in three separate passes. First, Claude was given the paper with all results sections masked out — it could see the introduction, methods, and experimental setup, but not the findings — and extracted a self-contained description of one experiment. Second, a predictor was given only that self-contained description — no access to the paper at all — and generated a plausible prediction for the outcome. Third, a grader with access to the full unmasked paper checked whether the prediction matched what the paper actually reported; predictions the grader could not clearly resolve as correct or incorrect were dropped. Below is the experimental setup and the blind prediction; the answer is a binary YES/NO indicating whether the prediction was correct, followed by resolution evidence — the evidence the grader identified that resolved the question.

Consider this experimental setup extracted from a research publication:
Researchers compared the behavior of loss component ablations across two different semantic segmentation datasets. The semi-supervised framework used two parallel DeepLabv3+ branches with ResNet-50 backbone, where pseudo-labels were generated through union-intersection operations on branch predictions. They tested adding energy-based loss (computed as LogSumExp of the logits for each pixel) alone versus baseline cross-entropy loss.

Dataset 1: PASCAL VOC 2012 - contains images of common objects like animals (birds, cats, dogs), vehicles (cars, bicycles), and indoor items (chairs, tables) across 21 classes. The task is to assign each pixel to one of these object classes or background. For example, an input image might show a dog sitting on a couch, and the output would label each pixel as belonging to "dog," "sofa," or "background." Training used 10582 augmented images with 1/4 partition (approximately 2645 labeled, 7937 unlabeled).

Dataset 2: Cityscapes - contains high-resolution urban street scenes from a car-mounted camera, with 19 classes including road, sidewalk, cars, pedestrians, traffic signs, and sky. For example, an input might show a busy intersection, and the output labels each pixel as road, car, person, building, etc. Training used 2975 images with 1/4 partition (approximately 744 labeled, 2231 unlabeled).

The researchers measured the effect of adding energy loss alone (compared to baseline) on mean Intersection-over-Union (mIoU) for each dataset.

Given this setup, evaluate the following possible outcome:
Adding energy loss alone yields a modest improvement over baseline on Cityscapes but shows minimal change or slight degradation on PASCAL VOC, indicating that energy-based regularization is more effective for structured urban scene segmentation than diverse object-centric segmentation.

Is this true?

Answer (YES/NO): YES